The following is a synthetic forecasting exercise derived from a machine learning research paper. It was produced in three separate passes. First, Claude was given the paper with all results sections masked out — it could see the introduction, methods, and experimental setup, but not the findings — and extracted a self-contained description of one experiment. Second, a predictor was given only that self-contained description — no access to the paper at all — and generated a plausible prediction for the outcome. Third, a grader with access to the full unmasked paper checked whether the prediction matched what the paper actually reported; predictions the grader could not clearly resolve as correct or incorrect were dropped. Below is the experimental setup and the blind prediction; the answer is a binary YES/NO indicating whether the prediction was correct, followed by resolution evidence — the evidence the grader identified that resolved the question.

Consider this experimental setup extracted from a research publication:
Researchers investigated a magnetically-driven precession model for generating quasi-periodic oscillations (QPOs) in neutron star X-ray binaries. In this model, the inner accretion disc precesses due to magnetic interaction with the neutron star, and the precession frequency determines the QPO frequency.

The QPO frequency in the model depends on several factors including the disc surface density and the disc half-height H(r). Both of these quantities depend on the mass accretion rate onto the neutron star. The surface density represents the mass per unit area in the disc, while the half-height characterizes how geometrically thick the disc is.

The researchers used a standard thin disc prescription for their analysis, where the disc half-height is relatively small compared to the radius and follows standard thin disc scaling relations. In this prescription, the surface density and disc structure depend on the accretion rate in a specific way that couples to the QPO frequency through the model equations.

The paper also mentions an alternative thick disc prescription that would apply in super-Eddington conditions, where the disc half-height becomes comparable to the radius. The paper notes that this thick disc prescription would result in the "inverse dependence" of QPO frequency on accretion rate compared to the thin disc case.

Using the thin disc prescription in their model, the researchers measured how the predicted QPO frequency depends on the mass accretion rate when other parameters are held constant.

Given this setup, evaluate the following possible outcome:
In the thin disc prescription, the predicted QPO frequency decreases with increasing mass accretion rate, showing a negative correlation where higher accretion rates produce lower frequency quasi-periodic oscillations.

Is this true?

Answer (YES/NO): NO